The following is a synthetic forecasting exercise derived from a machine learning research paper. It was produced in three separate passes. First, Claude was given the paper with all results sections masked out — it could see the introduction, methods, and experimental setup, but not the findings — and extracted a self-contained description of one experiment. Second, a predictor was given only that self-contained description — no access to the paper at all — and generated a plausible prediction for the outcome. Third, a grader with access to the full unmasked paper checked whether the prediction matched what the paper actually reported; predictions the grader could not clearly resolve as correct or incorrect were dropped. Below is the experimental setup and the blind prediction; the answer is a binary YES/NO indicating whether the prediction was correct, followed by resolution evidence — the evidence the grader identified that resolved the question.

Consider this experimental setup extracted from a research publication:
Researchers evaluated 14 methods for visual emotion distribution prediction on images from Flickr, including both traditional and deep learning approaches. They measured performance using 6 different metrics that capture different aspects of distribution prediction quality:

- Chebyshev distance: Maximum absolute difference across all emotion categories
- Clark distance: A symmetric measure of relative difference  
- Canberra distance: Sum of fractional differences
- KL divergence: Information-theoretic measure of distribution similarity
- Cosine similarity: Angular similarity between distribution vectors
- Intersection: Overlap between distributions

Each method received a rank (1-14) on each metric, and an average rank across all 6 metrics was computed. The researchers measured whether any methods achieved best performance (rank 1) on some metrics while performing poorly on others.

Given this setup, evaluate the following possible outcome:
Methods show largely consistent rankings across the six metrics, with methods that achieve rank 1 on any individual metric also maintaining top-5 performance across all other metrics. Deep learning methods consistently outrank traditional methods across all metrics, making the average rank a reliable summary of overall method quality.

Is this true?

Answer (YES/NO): NO